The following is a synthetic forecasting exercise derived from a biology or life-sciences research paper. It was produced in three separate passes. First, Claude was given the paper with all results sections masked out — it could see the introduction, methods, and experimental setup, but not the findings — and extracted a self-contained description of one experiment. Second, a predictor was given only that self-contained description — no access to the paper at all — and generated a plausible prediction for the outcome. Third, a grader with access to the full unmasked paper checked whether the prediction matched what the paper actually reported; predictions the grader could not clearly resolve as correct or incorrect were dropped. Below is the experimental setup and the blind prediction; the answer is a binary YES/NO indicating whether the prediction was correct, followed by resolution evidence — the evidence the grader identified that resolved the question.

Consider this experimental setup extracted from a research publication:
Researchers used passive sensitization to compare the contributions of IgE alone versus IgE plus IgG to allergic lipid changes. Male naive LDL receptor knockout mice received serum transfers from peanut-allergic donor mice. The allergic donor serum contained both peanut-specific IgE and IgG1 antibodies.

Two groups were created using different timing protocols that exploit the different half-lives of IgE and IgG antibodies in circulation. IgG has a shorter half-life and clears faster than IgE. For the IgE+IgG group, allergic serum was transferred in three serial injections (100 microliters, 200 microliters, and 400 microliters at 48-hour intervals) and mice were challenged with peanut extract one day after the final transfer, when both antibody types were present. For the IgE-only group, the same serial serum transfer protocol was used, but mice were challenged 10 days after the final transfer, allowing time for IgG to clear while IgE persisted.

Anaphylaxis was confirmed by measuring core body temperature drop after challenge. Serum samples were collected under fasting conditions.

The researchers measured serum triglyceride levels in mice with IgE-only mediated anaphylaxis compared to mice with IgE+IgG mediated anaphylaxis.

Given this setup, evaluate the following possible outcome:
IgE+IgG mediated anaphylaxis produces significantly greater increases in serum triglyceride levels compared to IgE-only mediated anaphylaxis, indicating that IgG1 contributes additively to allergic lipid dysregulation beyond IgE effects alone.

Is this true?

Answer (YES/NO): NO